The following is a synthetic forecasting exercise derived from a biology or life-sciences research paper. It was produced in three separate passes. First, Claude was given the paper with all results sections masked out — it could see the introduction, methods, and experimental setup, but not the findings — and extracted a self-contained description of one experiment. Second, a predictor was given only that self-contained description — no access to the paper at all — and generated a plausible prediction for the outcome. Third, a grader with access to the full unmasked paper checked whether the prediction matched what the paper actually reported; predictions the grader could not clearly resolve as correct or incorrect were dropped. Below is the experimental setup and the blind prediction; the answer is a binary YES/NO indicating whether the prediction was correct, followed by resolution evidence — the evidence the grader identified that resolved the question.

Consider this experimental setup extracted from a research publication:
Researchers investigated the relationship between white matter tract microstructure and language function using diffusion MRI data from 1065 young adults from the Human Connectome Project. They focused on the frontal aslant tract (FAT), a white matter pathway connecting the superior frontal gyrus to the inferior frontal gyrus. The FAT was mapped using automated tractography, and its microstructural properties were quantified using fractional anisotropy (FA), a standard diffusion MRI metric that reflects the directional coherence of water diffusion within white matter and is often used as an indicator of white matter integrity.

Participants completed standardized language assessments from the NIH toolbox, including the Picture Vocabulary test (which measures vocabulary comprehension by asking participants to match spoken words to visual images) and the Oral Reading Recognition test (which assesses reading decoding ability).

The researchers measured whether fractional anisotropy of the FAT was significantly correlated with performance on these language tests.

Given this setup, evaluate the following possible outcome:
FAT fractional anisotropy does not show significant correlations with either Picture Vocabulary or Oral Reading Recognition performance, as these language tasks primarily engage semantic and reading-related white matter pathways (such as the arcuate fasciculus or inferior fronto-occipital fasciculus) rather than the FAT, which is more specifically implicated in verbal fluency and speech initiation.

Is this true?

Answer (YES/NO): YES